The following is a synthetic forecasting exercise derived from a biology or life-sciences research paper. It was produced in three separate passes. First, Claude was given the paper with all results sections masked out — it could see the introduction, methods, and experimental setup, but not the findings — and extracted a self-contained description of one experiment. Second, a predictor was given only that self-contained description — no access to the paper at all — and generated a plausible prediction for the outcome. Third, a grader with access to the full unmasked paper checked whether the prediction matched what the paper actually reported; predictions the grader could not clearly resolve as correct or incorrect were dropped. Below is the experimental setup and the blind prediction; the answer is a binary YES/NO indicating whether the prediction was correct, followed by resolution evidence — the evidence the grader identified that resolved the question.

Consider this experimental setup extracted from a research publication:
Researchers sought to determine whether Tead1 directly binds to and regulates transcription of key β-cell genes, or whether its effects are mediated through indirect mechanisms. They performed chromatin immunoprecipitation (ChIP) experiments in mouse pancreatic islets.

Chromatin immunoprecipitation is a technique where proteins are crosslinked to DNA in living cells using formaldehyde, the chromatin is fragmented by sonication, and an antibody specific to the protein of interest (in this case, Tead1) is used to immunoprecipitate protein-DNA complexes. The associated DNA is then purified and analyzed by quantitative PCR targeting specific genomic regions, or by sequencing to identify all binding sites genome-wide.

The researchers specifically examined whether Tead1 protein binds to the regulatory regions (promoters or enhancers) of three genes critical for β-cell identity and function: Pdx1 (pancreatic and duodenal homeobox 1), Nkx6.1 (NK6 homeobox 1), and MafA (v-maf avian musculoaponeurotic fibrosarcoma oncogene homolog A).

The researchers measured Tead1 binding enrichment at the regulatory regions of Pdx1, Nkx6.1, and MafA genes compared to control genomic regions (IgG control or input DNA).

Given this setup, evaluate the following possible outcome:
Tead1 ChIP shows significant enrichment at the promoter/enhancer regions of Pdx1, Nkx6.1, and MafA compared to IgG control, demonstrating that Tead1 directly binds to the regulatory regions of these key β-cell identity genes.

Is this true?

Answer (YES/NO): YES